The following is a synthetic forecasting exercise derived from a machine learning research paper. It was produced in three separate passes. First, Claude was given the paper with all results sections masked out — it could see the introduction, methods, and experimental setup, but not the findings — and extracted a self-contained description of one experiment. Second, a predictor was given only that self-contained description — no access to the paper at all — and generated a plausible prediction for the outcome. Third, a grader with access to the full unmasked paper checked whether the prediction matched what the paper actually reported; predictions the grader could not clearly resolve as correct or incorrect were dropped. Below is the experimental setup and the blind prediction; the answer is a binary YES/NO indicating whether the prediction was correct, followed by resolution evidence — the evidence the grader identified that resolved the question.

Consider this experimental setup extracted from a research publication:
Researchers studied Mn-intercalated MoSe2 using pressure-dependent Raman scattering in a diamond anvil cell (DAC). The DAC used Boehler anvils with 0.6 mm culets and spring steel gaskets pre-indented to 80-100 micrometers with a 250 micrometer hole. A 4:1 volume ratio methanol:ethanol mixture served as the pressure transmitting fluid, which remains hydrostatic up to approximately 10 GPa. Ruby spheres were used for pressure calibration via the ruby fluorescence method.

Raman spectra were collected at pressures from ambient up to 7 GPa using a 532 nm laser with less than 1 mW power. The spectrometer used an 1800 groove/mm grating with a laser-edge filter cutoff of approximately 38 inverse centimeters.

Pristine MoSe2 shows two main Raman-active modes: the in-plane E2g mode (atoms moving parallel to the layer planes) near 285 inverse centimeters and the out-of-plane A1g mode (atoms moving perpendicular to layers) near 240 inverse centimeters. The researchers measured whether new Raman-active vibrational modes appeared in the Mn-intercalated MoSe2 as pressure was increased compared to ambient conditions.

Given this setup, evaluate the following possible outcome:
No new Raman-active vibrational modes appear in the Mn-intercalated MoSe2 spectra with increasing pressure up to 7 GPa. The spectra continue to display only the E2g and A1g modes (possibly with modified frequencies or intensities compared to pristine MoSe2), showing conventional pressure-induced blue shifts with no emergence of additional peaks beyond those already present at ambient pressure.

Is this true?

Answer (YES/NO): NO